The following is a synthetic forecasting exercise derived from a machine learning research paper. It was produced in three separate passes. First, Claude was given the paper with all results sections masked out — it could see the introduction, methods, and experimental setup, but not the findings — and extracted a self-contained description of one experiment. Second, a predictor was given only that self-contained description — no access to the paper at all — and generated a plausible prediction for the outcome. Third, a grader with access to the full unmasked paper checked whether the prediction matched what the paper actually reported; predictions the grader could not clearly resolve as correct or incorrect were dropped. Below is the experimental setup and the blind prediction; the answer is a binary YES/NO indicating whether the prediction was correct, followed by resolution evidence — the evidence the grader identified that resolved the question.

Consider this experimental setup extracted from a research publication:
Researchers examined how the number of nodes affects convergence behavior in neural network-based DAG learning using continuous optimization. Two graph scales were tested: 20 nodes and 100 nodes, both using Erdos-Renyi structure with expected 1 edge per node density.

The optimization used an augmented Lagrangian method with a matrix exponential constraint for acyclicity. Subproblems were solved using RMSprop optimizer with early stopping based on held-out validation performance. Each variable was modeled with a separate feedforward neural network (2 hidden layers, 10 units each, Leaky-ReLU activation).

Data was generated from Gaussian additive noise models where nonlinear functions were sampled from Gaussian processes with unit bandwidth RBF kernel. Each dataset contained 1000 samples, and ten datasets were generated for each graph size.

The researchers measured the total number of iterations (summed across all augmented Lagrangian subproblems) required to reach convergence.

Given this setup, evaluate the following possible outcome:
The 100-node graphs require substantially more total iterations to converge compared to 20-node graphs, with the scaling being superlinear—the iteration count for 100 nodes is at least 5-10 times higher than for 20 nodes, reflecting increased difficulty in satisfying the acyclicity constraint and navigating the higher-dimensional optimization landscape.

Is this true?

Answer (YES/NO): NO